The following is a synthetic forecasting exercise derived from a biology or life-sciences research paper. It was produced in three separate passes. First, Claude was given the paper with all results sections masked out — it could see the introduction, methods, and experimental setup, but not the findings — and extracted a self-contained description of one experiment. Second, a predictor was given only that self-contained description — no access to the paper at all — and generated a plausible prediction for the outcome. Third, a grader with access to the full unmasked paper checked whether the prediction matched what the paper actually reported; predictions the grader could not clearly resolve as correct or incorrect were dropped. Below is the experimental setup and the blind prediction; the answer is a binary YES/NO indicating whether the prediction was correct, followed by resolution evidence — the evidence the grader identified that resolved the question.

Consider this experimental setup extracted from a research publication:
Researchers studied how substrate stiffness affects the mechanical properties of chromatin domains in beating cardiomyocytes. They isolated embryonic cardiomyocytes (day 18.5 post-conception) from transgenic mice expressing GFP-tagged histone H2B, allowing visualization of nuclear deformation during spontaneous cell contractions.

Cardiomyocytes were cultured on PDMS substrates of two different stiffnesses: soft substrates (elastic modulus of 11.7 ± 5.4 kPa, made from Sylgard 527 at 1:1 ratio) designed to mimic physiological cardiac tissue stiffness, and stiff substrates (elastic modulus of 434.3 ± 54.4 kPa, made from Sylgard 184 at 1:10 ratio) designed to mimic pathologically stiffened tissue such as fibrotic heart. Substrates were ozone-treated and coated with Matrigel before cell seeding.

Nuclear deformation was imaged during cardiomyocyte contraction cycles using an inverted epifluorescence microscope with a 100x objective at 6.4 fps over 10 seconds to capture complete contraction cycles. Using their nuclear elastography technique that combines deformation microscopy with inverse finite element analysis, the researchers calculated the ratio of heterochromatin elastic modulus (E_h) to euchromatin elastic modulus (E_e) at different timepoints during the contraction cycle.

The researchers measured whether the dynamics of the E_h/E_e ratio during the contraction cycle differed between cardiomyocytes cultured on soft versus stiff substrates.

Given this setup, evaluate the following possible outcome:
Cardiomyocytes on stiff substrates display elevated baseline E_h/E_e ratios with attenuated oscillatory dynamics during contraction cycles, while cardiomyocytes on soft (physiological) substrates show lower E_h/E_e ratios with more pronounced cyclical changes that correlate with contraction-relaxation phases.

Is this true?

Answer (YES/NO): NO